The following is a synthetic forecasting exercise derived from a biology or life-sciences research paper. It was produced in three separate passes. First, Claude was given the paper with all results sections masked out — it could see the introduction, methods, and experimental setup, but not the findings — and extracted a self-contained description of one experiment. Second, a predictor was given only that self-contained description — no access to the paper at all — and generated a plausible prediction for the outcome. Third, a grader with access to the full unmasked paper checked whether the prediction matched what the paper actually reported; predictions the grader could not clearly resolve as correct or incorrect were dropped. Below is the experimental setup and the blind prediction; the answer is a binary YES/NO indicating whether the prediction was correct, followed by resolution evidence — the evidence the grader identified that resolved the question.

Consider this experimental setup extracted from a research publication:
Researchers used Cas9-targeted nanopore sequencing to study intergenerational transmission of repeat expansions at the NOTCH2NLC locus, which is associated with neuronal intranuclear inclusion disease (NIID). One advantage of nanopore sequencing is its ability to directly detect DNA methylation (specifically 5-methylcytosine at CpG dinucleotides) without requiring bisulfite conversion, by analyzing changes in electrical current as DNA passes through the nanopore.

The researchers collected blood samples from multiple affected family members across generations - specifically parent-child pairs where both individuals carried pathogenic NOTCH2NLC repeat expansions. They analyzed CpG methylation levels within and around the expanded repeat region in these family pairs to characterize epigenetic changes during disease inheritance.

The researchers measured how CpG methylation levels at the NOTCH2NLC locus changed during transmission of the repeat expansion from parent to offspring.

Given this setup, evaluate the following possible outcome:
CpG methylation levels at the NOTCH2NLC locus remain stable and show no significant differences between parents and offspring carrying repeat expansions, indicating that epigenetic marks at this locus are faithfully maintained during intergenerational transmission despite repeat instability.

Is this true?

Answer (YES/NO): NO